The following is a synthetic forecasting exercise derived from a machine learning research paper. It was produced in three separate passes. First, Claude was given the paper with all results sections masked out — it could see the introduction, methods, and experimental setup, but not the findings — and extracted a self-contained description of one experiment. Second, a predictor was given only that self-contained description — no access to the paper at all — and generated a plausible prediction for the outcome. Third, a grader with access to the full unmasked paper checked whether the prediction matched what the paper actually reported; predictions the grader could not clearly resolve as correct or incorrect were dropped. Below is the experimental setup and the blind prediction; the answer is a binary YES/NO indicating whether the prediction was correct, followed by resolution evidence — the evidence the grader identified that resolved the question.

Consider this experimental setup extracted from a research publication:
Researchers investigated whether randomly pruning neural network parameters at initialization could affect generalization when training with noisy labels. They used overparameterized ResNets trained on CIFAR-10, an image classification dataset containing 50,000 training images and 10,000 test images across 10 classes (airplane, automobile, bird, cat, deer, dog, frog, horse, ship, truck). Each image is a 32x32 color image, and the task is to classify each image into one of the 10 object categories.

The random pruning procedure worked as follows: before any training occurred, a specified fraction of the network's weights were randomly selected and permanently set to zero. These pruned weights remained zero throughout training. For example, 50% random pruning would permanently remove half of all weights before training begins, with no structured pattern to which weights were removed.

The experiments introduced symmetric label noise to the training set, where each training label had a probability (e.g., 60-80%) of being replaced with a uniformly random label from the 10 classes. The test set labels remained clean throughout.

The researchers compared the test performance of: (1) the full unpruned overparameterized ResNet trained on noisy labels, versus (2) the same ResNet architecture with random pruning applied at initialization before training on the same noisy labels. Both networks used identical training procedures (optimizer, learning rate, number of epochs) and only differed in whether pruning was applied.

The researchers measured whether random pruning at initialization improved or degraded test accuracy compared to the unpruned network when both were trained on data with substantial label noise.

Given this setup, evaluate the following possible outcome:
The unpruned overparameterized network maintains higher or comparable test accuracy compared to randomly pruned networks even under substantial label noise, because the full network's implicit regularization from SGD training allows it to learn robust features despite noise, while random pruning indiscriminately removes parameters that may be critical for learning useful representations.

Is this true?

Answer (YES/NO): NO